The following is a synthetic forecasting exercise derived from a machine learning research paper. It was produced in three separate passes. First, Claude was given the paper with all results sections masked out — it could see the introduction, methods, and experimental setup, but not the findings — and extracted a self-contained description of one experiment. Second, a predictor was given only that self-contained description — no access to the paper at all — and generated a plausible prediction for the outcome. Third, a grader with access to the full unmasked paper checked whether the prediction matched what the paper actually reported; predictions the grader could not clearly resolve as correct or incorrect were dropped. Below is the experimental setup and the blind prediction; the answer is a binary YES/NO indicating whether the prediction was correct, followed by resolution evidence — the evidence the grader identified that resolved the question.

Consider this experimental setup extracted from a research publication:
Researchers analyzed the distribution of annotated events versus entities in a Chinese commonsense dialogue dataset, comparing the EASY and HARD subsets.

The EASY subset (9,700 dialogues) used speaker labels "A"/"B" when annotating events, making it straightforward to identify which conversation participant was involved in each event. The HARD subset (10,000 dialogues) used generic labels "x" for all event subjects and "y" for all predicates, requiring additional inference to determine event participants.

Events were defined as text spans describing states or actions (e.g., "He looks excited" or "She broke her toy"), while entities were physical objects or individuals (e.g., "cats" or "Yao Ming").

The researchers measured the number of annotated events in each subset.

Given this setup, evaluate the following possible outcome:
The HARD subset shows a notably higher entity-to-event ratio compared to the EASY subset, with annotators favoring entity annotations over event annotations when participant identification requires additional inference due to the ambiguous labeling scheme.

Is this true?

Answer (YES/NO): NO